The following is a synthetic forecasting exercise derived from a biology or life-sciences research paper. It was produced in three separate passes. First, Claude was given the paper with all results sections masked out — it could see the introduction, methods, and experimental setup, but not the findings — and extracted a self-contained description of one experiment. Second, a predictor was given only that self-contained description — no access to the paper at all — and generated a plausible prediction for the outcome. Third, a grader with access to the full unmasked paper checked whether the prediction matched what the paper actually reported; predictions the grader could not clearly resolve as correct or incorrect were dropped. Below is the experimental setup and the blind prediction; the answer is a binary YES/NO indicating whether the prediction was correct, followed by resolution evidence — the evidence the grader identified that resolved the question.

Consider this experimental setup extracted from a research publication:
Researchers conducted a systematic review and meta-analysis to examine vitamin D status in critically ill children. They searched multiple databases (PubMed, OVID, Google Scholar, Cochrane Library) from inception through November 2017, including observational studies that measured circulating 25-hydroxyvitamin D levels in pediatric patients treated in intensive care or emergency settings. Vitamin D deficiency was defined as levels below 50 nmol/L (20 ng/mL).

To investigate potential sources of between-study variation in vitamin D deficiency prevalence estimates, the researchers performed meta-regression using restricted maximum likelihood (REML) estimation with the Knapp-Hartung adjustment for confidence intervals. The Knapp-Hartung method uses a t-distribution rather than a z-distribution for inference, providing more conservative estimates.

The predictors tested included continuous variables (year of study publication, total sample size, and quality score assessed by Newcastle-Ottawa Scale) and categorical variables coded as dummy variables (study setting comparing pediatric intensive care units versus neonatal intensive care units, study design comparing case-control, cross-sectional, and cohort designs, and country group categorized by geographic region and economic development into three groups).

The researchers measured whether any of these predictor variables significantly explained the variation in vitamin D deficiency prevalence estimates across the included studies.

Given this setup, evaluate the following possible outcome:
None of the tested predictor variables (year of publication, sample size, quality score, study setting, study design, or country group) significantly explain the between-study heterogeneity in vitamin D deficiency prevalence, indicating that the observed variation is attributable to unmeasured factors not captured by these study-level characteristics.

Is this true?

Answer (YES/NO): NO